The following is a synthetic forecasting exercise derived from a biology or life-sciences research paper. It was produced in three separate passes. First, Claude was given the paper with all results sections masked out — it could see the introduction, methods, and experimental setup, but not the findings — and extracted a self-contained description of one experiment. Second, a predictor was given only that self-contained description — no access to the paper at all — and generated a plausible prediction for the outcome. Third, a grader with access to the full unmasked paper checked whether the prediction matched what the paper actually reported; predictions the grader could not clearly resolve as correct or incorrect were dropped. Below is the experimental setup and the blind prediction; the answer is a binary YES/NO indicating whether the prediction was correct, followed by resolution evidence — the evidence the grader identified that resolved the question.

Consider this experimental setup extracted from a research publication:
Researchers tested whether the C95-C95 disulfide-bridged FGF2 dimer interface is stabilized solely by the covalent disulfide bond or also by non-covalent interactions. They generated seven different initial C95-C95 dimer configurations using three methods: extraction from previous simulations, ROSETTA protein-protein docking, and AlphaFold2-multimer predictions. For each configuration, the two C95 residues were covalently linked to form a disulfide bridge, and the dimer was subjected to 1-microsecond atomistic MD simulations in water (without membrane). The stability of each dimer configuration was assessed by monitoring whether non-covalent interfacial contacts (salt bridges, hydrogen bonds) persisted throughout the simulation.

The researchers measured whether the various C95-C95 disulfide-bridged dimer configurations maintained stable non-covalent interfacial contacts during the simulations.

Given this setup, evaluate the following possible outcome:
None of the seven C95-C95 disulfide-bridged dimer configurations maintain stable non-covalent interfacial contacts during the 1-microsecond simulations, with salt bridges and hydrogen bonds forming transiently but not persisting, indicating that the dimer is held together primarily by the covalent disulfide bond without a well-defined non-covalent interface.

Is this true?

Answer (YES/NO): NO